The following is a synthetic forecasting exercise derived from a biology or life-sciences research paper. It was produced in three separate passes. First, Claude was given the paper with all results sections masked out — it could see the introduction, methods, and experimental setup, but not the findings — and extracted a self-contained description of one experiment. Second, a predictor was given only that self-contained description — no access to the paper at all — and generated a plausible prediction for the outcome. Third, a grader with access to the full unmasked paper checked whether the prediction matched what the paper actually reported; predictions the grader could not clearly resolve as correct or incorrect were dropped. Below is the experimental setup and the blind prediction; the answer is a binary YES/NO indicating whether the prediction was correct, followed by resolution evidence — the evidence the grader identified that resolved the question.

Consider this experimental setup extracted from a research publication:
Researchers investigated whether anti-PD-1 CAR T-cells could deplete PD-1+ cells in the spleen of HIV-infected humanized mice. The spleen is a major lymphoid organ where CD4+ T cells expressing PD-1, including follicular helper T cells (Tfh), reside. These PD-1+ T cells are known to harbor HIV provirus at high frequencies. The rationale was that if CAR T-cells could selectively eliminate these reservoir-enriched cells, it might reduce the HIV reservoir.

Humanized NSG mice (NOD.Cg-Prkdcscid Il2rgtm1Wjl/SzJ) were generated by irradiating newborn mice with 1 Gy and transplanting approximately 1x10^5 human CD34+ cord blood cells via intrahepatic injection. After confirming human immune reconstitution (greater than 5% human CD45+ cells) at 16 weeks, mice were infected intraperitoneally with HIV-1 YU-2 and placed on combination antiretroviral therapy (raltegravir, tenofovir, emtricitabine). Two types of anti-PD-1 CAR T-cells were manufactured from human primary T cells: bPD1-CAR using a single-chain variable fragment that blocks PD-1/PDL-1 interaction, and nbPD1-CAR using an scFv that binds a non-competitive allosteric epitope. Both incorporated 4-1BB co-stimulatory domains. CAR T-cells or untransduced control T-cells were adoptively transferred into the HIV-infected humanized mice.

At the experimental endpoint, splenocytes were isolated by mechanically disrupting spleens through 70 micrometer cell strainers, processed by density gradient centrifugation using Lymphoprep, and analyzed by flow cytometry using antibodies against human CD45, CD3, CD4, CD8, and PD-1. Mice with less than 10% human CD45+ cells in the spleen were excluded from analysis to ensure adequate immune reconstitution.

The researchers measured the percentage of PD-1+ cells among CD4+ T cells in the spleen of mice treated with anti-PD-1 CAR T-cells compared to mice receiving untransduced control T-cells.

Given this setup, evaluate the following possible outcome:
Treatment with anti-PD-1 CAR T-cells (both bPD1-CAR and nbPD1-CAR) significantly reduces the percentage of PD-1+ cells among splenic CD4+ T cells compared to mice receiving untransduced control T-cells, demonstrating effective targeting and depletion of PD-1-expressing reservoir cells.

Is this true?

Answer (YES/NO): YES